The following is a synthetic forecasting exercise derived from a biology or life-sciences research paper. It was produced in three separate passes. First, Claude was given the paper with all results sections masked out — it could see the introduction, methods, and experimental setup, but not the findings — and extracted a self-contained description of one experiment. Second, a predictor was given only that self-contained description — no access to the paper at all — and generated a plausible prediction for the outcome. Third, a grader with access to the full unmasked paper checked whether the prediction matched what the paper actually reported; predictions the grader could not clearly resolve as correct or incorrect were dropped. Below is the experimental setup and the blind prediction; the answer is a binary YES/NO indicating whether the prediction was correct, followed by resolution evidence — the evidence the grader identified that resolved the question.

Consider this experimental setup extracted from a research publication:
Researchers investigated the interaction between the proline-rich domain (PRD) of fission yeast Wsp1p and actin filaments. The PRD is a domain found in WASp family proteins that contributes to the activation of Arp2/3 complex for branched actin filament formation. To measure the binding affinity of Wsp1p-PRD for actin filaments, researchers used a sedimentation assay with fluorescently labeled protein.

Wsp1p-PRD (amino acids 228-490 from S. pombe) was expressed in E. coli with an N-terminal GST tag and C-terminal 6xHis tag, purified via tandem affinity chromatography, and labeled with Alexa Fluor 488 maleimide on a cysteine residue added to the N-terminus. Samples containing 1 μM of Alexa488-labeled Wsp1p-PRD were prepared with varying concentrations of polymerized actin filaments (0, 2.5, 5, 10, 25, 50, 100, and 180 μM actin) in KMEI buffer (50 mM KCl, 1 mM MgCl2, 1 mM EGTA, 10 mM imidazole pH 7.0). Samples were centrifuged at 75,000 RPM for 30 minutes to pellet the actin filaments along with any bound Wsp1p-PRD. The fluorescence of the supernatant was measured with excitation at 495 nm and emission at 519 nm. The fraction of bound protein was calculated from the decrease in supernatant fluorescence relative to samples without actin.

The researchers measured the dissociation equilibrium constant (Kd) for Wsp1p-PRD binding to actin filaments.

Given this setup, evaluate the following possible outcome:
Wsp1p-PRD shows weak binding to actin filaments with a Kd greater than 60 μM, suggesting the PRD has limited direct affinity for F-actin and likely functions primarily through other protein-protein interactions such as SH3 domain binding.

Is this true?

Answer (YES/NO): NO